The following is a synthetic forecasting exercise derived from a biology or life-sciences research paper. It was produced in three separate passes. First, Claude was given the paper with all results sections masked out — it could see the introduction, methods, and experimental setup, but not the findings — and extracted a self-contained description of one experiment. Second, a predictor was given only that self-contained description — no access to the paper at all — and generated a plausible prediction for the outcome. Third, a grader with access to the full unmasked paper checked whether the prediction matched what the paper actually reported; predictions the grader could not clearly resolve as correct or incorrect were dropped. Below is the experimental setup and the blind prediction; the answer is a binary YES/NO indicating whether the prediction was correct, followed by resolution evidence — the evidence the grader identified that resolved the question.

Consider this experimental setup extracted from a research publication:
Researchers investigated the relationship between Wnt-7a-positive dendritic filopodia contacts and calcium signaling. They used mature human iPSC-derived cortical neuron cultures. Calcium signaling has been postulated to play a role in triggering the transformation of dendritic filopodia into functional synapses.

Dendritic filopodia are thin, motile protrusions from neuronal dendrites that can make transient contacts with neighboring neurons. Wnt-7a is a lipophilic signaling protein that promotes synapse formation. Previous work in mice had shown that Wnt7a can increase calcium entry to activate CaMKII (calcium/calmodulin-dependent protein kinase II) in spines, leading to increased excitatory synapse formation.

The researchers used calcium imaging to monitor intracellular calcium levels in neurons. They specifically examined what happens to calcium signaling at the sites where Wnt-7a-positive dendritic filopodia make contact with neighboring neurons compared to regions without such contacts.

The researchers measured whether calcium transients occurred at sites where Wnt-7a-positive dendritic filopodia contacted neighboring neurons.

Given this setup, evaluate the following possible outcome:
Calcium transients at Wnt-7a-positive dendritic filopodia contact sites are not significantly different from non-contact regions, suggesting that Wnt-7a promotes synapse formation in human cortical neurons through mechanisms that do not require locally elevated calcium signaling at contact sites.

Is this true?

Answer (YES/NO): NO